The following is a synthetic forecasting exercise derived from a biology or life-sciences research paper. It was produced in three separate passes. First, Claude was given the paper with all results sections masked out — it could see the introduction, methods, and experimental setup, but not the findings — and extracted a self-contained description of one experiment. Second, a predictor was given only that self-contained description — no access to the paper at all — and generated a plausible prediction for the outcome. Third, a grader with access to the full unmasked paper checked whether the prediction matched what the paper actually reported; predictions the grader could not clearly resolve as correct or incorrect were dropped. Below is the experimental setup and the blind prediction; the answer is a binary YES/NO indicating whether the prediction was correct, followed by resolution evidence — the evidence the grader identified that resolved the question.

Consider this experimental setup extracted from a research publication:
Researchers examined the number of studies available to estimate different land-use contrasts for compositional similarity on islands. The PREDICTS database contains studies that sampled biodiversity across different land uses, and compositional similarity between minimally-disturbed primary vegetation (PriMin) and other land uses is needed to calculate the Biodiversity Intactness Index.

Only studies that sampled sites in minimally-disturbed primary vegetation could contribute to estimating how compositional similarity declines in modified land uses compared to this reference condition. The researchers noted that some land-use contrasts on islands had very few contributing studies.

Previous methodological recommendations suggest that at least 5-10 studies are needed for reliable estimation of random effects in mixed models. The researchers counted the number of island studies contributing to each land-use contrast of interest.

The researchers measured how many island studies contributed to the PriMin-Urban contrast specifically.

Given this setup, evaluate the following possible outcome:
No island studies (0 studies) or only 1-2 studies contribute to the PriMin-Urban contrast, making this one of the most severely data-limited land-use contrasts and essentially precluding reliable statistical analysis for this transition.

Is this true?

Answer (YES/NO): YES